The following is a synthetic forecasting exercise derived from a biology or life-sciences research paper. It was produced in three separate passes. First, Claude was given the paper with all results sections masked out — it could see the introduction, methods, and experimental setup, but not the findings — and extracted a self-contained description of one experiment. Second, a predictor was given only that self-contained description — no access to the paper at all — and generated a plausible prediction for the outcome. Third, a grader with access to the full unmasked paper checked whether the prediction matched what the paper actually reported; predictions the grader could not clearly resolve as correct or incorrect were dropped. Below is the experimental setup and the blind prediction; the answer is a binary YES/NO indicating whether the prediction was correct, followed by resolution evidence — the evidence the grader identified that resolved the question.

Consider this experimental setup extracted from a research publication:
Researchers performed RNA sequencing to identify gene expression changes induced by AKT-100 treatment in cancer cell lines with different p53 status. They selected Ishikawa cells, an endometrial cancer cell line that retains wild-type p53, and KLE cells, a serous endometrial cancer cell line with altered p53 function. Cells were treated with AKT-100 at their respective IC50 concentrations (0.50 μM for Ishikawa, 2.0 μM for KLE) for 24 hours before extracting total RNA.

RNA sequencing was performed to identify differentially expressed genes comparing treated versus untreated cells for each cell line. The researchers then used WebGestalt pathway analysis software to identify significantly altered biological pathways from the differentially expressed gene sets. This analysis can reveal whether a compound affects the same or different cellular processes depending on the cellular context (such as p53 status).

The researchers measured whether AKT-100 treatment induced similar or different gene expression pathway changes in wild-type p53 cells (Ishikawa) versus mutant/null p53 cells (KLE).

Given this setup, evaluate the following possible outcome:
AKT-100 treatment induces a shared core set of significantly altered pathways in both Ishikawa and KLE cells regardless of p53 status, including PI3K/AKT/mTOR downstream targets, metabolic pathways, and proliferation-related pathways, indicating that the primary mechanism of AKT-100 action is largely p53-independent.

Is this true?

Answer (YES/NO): NO